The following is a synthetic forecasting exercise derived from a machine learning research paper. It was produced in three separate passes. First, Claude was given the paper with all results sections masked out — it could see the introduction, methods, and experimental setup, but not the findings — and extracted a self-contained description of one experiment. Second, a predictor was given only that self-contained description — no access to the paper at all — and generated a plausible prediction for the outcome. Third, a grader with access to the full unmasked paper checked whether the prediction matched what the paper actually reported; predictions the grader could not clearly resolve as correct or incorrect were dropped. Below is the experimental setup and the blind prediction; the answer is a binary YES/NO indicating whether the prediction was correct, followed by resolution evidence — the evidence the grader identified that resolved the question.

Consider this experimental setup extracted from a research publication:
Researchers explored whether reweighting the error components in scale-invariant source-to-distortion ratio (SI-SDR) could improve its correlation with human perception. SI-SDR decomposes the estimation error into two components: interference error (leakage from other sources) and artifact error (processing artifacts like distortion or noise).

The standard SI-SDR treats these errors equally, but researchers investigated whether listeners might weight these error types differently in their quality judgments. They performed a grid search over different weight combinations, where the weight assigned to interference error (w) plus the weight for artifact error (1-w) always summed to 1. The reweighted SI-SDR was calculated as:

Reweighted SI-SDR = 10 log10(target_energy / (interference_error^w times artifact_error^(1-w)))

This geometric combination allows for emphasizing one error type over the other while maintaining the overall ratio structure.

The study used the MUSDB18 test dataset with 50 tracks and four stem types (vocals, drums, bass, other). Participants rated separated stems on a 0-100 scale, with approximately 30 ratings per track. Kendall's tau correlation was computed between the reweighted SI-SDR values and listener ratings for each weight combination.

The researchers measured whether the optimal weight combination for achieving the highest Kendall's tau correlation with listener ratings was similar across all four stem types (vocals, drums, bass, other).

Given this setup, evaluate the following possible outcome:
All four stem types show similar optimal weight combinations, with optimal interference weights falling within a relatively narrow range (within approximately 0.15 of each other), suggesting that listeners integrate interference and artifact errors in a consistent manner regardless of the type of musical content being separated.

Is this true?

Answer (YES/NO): NO